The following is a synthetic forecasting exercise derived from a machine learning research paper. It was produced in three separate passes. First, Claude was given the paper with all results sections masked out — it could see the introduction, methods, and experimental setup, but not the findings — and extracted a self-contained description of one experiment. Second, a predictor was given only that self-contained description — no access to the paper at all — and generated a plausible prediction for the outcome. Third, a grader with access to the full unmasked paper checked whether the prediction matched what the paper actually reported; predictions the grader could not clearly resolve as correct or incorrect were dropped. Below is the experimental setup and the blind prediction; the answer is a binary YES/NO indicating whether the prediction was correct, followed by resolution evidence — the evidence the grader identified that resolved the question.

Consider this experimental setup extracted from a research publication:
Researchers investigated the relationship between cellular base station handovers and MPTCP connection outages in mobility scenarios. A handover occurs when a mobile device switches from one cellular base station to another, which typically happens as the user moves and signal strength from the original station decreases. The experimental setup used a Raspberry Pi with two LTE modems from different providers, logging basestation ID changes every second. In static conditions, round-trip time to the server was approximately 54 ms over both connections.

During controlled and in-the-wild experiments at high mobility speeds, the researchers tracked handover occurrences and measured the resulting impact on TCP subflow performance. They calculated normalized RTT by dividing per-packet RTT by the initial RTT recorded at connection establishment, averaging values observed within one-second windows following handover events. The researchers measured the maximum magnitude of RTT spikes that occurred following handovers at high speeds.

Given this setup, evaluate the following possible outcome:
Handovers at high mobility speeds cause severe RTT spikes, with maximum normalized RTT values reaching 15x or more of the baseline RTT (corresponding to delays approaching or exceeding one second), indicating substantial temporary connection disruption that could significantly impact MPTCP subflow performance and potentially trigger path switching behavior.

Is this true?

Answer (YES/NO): NO